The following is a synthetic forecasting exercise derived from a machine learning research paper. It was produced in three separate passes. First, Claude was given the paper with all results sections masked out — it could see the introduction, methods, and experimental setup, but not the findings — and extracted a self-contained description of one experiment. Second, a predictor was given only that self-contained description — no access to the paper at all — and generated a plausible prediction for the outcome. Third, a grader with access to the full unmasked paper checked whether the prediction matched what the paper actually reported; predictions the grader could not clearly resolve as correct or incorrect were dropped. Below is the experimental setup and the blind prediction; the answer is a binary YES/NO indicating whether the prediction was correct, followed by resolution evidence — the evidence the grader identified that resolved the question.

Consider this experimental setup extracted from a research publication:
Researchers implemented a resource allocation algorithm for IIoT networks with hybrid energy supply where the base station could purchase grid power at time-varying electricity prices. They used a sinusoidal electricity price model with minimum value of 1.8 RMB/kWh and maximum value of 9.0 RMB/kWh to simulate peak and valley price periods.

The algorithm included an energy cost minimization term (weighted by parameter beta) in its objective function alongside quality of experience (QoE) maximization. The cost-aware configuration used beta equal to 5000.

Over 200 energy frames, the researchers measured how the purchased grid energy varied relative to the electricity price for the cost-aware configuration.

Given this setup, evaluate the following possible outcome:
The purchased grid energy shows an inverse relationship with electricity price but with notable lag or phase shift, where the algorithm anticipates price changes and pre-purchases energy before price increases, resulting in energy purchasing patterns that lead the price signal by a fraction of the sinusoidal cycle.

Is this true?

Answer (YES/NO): NO